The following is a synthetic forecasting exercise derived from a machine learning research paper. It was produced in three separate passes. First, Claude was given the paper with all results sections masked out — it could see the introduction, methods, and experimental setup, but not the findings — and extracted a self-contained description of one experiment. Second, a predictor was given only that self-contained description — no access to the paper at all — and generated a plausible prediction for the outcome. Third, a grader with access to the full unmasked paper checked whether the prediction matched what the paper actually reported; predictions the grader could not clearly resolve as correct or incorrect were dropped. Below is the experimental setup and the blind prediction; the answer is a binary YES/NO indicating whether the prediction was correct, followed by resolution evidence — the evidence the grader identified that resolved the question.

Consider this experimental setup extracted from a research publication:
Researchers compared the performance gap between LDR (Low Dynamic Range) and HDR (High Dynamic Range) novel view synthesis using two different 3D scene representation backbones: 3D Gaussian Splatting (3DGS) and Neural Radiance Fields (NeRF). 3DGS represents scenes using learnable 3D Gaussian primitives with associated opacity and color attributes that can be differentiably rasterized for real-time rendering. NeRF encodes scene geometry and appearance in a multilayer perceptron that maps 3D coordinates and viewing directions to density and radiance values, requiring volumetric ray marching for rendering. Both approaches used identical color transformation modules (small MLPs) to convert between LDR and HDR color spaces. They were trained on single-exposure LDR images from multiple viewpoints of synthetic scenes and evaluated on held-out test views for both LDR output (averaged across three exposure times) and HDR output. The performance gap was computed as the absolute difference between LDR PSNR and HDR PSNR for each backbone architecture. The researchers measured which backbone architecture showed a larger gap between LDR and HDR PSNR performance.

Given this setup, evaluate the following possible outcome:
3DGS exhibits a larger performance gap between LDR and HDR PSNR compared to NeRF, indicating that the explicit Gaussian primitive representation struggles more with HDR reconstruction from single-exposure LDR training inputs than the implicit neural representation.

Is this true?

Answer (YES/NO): NO